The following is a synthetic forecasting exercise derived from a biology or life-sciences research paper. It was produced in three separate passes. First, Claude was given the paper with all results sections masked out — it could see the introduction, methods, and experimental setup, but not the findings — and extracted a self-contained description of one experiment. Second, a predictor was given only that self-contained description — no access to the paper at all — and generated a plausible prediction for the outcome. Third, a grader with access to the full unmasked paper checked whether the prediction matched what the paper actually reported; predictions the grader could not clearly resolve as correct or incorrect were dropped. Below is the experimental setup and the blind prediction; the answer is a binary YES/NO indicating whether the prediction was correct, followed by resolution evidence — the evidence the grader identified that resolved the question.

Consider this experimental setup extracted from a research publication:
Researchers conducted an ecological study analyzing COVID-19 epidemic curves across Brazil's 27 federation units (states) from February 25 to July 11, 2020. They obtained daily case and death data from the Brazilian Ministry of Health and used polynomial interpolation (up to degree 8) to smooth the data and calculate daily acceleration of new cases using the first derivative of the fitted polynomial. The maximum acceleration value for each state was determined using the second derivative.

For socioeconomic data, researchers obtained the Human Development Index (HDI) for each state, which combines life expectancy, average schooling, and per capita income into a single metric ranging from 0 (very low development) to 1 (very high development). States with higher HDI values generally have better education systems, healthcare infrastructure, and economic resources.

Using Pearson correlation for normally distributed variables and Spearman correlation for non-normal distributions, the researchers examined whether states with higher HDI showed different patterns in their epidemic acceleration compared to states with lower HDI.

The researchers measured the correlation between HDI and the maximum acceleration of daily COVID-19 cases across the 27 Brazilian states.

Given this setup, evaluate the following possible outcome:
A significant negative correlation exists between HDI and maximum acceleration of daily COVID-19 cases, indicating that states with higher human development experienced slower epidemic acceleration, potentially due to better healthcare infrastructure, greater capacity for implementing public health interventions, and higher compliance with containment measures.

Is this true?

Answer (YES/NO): NO